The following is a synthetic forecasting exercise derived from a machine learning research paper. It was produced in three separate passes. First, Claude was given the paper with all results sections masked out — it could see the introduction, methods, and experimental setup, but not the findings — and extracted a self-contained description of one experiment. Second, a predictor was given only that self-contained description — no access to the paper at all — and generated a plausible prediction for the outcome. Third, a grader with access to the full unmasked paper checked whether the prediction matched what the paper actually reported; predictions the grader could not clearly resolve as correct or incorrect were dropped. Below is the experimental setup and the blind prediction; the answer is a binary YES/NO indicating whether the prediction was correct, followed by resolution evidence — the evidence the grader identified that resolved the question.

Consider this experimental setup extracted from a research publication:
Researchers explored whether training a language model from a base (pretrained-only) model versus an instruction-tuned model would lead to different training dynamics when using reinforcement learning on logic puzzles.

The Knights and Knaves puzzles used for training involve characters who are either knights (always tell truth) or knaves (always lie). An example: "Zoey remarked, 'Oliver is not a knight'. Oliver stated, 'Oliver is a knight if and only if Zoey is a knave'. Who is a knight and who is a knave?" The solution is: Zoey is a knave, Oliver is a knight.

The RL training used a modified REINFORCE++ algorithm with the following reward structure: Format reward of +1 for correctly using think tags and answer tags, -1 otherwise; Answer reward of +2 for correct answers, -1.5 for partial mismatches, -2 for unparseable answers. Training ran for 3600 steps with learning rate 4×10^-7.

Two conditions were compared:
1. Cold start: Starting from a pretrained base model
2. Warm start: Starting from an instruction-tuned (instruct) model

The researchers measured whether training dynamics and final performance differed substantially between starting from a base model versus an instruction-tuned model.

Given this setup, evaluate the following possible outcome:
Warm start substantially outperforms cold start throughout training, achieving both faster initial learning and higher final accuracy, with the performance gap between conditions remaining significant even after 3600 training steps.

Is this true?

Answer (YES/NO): NO